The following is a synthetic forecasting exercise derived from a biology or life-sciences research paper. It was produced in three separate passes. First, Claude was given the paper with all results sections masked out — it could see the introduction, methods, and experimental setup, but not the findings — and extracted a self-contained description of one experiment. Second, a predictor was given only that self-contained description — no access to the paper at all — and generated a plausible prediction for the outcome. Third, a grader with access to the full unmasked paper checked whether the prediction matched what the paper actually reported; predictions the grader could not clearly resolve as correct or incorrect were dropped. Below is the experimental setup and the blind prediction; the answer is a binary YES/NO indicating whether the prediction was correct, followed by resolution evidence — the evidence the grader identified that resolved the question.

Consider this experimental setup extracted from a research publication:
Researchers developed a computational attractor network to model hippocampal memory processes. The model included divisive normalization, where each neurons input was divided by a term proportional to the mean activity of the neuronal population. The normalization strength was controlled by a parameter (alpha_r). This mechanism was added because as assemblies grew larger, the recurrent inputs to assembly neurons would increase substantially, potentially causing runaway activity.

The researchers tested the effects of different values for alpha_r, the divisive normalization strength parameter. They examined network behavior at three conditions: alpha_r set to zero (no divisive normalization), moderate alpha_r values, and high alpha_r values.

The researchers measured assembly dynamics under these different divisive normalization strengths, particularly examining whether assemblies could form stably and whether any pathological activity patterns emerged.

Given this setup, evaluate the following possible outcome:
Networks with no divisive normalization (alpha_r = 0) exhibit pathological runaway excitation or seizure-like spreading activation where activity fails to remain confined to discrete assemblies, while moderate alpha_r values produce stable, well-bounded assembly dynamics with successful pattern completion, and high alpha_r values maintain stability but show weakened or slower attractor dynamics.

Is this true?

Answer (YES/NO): NO